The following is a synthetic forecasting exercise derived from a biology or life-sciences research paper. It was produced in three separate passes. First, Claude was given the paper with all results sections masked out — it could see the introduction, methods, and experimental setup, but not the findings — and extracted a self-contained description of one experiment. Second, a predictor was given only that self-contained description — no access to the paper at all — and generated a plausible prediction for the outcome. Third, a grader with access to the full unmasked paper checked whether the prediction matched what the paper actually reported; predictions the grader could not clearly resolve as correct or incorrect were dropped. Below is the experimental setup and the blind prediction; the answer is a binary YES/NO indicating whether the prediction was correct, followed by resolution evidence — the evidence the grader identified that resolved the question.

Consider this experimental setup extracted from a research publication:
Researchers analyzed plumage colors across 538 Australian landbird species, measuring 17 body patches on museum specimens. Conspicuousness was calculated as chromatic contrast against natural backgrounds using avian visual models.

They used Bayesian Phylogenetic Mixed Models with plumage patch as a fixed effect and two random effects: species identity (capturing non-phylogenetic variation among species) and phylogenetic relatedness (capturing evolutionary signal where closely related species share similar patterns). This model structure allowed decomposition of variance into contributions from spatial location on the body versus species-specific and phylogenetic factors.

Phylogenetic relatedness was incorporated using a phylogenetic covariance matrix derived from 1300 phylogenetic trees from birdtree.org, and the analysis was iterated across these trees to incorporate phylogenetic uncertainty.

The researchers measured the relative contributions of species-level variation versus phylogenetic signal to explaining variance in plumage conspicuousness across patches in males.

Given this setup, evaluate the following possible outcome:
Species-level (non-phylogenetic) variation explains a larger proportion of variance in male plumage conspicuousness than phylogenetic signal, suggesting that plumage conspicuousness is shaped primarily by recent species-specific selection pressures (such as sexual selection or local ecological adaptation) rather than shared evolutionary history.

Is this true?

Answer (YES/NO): NO